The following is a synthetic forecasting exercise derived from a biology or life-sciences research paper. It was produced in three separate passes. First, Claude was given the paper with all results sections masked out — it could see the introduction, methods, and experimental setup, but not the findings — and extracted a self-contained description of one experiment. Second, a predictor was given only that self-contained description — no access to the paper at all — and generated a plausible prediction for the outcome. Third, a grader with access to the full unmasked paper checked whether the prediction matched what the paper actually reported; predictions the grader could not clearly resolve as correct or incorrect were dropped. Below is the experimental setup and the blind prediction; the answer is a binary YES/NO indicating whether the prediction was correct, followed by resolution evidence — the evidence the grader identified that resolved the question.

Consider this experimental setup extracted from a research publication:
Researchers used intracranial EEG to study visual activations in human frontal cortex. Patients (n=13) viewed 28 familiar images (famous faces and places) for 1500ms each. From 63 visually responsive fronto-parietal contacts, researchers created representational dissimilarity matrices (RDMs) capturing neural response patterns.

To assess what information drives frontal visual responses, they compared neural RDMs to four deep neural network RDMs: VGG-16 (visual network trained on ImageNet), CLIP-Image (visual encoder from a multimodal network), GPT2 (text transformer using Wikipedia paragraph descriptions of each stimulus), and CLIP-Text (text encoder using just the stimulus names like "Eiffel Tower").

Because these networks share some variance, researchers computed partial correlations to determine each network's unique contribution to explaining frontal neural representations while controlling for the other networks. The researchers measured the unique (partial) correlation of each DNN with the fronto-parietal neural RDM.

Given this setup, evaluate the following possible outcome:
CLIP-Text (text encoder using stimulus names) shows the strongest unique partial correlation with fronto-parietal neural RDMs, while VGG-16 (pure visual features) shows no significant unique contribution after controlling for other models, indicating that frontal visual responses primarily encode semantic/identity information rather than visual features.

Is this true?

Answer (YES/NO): YES